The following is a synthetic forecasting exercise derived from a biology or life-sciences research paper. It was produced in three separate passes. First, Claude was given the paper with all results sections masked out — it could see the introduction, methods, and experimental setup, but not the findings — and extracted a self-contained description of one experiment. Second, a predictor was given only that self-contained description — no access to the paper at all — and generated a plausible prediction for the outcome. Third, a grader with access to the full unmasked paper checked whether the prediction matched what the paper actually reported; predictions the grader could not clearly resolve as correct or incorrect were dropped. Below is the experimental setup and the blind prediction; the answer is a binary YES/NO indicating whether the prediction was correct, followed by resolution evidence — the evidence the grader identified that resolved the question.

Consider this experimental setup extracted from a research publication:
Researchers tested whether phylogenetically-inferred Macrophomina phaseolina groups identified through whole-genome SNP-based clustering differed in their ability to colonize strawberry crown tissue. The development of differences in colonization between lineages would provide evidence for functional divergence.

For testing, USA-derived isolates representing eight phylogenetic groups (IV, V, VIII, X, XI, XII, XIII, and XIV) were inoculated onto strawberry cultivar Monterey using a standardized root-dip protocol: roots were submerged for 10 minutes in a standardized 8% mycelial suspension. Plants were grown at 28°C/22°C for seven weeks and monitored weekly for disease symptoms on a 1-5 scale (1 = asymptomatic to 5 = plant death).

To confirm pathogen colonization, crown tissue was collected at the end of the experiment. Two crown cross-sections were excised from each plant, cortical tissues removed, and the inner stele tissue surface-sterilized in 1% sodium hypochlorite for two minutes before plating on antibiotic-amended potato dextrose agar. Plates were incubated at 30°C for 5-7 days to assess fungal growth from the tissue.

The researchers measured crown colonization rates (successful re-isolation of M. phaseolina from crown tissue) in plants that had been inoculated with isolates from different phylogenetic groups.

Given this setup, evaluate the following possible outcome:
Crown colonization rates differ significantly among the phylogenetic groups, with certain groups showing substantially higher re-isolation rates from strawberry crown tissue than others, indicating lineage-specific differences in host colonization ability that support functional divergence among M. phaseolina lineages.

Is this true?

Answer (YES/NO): NO